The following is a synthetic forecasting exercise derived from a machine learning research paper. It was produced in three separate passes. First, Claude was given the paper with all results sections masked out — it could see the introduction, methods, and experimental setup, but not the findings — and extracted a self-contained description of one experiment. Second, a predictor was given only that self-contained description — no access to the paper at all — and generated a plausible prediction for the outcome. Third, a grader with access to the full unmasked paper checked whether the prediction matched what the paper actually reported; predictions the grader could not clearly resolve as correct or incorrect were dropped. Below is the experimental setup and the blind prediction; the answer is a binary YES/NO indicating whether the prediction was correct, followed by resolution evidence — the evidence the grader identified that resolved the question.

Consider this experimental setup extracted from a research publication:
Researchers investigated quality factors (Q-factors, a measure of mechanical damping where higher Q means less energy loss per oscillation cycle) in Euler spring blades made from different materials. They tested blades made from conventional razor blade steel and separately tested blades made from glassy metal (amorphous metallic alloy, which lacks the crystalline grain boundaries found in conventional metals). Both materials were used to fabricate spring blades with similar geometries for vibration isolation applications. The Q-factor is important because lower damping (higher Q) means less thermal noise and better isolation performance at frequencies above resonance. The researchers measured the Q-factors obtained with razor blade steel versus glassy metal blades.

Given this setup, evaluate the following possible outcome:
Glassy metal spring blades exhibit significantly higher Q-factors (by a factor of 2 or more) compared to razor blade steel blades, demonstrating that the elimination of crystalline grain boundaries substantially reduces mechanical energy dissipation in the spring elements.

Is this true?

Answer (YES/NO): NO